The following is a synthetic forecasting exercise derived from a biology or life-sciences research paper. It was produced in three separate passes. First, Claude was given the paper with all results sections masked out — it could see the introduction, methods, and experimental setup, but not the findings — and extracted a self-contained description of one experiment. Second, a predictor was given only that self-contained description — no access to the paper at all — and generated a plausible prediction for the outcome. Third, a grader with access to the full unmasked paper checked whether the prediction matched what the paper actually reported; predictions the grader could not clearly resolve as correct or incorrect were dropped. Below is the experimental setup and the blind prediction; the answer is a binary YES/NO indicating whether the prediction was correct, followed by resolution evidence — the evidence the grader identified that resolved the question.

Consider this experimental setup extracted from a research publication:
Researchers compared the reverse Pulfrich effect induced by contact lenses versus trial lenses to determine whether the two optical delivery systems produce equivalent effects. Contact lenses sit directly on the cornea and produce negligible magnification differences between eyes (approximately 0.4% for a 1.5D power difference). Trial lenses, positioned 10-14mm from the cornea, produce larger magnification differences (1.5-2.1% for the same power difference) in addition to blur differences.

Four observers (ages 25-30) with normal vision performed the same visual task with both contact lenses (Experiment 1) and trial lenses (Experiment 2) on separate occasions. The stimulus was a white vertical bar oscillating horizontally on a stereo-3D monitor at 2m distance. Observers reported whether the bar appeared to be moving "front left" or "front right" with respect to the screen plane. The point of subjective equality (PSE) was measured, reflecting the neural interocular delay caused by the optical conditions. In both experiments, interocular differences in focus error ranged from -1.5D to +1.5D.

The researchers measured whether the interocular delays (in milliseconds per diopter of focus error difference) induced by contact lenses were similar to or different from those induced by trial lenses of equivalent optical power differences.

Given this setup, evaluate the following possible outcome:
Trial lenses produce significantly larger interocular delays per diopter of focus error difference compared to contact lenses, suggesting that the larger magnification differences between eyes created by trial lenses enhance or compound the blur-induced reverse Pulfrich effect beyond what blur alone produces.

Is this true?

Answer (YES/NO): NO